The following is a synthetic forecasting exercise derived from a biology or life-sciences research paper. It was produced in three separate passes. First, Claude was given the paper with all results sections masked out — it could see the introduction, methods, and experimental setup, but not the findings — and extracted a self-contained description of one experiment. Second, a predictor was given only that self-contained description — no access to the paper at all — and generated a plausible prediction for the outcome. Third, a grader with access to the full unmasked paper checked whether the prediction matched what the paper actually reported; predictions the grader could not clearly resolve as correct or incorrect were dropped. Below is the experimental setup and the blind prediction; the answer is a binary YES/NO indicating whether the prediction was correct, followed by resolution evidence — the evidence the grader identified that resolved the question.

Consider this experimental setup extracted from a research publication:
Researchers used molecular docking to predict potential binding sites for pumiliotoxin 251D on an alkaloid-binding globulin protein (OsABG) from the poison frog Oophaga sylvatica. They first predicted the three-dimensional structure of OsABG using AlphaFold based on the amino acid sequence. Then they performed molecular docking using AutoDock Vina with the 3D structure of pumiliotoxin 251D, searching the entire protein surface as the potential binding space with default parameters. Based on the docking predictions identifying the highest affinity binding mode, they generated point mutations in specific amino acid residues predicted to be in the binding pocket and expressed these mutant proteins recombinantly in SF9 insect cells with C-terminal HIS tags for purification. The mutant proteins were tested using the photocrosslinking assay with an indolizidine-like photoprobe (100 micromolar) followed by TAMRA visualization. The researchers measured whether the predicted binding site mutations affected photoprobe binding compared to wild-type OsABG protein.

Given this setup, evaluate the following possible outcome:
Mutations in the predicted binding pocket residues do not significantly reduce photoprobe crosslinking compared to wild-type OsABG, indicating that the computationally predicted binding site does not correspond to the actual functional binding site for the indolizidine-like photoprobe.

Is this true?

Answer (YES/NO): NO